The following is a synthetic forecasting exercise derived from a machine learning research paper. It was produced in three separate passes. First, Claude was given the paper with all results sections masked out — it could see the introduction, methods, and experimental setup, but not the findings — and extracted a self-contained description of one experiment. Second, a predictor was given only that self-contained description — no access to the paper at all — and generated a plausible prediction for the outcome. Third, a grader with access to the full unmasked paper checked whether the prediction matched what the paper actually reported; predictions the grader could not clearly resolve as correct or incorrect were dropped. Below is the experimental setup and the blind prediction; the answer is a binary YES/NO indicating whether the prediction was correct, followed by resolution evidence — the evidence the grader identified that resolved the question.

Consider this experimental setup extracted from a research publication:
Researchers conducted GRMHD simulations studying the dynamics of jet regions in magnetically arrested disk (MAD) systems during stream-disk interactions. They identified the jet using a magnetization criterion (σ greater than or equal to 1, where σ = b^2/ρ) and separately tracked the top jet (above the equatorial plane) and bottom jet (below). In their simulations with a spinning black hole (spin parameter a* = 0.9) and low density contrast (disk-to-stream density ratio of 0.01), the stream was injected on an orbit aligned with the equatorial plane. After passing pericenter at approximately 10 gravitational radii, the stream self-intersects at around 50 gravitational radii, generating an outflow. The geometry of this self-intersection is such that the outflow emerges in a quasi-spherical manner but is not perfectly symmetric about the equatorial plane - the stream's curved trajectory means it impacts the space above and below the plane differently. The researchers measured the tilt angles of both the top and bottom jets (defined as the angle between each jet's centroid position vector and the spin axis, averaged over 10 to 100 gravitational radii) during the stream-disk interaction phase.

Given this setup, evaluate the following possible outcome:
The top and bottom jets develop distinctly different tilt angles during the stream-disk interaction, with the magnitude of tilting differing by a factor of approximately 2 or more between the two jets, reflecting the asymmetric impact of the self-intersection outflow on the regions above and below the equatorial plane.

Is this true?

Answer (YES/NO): NO